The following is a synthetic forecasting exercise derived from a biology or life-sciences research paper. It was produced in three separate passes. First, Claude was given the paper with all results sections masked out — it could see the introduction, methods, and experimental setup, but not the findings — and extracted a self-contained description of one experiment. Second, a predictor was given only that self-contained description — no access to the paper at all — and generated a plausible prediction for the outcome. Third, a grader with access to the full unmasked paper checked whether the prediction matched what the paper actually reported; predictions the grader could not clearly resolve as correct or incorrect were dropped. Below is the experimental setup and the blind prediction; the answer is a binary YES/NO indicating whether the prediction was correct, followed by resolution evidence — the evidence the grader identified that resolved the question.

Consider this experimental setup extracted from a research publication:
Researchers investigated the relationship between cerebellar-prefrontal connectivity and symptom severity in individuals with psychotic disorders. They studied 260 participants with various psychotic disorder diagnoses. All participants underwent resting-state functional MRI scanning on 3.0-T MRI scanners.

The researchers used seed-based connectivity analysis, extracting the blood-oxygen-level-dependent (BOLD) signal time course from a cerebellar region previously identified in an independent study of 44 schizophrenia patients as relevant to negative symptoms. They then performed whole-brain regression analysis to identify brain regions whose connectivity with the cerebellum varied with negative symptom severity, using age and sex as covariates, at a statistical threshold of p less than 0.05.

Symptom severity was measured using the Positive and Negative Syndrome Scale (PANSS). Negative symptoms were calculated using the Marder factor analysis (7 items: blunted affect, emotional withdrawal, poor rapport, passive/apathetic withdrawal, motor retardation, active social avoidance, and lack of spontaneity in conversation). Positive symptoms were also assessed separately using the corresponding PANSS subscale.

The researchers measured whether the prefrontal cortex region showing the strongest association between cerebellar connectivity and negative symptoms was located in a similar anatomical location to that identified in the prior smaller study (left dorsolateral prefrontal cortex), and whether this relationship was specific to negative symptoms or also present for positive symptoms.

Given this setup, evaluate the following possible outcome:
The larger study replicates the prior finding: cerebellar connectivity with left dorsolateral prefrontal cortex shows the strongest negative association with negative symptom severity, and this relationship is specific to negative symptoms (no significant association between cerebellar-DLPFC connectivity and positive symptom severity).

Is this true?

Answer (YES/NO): YES